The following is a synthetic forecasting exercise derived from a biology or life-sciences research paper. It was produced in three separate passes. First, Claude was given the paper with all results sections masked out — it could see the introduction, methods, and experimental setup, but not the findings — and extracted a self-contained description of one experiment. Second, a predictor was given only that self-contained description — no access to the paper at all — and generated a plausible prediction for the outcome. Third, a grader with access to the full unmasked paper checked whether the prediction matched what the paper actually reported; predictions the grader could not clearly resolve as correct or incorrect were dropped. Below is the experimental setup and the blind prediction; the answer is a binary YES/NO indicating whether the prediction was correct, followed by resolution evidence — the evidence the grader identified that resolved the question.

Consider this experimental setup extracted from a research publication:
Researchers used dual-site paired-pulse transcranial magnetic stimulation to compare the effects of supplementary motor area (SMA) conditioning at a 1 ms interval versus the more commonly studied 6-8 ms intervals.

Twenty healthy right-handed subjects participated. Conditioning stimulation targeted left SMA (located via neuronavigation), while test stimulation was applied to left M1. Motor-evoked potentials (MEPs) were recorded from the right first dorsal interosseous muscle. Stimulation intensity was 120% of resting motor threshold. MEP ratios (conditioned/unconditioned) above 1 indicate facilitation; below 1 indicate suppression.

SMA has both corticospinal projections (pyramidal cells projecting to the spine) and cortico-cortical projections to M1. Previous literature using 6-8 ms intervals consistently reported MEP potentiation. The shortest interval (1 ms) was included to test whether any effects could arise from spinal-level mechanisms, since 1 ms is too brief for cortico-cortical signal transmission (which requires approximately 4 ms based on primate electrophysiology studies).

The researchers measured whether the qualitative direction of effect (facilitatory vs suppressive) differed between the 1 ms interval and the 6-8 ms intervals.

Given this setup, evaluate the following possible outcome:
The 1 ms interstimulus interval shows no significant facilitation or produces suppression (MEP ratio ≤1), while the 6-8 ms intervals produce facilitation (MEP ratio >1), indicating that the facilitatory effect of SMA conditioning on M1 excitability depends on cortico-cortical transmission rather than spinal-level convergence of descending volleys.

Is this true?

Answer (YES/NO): YES